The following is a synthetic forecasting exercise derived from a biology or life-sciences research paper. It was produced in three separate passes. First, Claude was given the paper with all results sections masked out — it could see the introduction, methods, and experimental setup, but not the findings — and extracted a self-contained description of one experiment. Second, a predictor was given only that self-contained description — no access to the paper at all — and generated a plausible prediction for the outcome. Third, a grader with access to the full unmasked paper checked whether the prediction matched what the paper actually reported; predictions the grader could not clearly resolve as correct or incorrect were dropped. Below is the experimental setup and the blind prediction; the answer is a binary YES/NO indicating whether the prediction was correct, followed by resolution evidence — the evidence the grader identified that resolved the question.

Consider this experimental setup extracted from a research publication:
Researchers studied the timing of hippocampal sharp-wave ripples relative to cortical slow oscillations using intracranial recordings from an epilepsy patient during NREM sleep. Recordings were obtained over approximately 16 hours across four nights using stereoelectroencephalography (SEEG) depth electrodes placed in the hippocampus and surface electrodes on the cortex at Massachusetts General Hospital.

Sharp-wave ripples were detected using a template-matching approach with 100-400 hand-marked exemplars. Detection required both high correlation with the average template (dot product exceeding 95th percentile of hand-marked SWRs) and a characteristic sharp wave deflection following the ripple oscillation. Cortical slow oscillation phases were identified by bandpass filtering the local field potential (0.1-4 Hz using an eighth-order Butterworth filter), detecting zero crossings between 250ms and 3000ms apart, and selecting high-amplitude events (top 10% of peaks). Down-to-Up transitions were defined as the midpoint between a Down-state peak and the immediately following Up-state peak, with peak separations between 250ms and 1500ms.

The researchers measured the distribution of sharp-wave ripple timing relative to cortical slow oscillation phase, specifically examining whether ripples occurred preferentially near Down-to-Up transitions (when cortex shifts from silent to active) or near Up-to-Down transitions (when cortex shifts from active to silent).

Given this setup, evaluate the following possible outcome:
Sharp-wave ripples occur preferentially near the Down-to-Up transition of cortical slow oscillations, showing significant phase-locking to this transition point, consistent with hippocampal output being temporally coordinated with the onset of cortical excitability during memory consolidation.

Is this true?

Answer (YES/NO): YES